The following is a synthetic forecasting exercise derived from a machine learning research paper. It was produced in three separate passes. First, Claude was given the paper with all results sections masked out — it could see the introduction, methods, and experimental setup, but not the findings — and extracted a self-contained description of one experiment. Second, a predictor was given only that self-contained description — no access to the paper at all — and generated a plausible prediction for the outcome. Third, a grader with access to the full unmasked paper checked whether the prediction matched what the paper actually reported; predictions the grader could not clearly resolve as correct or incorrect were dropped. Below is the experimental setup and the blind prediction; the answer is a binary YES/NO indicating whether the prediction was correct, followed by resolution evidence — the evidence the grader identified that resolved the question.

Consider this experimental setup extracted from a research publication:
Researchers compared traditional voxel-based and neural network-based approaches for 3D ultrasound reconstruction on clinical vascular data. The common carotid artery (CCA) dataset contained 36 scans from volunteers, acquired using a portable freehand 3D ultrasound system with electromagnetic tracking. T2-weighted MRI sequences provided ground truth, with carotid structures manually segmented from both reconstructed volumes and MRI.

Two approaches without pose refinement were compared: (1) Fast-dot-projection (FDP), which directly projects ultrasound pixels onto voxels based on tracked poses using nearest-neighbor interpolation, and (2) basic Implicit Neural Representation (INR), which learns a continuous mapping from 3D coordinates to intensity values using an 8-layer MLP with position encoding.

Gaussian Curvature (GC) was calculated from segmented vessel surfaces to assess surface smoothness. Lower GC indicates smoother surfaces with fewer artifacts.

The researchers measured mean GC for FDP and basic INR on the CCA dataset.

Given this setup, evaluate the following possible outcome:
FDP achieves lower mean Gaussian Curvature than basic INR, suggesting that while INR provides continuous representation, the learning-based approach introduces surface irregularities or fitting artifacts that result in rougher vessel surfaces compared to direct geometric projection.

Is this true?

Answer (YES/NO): NO